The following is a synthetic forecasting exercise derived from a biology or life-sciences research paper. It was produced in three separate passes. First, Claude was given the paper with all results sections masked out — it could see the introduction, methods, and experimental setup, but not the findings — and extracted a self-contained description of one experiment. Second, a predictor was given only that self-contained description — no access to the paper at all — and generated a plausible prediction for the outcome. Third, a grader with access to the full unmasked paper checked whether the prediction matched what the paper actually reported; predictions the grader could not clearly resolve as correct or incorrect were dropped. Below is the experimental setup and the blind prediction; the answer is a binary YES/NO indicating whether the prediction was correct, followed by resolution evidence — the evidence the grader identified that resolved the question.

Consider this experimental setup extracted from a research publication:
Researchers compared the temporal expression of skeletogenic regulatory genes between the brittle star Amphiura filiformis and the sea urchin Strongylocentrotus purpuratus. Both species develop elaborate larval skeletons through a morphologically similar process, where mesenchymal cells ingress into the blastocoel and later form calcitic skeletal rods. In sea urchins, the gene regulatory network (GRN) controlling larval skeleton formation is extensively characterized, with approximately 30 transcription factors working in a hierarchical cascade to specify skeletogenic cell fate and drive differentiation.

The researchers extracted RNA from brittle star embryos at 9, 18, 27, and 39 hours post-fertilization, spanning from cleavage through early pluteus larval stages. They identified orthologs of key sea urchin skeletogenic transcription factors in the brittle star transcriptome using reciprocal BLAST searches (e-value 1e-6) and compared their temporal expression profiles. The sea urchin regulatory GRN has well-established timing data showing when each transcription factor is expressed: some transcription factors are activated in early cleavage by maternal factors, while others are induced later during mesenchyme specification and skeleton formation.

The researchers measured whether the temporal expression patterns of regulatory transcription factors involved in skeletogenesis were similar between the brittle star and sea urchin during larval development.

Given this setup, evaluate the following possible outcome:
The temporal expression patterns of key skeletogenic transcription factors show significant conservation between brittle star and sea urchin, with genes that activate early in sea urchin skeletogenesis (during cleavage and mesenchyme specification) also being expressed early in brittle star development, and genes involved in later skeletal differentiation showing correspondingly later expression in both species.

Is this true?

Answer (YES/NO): NO